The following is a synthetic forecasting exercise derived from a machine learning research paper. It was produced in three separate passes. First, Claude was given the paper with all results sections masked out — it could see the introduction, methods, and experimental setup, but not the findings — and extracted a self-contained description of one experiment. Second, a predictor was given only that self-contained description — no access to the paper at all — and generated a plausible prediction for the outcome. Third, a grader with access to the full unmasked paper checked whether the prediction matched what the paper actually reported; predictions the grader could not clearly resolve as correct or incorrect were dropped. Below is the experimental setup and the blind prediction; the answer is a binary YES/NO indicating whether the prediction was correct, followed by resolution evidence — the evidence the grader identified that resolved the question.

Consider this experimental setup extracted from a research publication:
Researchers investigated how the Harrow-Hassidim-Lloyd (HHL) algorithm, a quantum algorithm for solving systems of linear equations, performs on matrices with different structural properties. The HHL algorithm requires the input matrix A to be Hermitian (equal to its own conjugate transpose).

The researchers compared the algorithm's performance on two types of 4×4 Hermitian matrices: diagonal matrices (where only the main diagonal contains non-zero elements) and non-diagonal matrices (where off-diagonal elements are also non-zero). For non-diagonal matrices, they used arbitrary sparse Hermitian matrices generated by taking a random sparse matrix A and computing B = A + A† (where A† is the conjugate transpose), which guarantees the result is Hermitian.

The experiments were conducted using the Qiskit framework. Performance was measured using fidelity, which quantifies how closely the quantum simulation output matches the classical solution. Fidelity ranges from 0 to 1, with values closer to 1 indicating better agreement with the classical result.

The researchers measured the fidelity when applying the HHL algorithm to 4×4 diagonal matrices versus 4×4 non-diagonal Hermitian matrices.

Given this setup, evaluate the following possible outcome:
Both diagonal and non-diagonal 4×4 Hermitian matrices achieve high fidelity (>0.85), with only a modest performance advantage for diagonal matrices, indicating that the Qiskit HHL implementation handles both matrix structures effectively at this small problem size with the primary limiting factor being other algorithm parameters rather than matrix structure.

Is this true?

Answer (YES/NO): YES